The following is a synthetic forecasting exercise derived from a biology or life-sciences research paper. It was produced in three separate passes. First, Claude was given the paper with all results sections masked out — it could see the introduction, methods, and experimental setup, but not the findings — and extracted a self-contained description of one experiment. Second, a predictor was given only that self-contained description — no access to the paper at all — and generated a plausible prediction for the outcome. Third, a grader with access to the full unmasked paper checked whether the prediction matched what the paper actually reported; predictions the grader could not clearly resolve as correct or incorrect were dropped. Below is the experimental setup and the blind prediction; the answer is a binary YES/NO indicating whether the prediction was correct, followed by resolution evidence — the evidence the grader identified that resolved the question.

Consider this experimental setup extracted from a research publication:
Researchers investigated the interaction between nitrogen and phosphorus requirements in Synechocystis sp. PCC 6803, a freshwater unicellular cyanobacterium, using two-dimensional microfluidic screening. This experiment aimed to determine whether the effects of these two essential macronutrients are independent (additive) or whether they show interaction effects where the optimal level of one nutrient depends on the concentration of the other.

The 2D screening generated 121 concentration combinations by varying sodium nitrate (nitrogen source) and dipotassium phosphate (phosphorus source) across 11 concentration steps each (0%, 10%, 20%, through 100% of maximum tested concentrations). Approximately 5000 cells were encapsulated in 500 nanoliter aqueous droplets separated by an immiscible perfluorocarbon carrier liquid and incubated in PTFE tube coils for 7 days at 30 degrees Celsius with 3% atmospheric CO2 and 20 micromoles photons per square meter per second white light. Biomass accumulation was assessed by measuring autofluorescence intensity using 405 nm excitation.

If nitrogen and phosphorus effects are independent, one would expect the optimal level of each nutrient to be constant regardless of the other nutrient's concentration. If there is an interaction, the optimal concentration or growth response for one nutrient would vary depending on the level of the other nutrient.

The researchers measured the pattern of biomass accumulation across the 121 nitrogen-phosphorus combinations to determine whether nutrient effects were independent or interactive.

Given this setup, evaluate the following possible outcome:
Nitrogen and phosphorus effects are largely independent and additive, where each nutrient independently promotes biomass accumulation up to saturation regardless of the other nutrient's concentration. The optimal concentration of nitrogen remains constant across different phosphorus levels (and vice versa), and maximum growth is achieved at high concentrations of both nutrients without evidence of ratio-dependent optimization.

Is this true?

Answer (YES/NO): NO